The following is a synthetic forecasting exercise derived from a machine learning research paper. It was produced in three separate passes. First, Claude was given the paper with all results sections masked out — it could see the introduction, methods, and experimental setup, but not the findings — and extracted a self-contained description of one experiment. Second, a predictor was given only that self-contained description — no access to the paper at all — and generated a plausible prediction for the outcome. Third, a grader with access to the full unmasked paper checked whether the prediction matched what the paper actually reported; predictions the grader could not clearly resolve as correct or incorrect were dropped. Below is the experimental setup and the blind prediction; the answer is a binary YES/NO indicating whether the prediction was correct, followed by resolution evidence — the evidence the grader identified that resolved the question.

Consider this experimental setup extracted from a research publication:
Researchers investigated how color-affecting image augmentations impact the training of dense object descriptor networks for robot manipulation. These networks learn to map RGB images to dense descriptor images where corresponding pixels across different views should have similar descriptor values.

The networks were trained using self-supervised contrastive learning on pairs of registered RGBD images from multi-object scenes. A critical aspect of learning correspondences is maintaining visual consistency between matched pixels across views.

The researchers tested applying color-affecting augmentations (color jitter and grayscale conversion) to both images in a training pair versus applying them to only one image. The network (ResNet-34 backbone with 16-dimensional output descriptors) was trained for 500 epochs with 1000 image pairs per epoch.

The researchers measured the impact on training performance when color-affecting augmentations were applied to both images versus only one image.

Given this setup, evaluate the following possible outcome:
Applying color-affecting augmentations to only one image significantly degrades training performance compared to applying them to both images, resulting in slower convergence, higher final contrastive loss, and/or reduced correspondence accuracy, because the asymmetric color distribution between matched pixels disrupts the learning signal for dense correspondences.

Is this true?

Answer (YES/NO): NO